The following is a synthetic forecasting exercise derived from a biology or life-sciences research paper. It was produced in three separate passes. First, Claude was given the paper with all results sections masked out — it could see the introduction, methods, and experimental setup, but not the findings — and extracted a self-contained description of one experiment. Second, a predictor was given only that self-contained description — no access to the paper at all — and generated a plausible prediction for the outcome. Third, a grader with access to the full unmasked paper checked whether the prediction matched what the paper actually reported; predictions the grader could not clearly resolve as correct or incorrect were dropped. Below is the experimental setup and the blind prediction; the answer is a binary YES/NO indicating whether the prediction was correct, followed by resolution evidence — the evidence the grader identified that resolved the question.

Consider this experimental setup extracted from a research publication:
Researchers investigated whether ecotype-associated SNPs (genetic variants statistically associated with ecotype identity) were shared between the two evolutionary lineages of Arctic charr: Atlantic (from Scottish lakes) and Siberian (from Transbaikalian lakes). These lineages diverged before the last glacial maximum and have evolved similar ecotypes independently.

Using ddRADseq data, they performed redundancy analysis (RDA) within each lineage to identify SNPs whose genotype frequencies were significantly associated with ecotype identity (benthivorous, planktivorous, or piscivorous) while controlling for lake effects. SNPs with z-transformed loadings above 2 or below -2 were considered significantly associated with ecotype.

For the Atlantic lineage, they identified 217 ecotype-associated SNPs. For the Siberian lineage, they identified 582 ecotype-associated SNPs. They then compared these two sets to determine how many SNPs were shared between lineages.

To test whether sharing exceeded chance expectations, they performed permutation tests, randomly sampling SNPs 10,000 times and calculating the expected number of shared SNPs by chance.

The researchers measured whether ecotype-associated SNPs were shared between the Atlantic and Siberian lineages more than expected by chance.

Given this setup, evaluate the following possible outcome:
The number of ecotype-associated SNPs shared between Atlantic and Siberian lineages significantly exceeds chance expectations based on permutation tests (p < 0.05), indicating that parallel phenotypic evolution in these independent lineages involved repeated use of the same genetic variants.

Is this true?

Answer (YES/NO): YES